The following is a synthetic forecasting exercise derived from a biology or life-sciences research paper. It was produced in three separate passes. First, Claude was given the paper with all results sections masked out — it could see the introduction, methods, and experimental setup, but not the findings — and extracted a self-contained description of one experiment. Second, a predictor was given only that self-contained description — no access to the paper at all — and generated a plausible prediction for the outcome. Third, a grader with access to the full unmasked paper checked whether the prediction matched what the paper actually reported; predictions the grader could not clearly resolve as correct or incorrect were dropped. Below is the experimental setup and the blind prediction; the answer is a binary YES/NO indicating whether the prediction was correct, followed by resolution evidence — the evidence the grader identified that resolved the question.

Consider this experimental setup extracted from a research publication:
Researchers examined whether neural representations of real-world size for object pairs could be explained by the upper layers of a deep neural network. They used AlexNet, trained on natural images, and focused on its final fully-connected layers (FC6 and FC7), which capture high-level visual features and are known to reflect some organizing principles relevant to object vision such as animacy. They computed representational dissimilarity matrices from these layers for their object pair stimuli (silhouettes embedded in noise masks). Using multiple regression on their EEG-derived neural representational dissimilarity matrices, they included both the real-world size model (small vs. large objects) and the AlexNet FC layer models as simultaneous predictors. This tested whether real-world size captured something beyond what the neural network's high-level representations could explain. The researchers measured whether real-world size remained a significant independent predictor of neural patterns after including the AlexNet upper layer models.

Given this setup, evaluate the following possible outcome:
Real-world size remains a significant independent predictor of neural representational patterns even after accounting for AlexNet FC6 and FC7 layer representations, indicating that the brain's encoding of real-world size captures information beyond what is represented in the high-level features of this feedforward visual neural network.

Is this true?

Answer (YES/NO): YES